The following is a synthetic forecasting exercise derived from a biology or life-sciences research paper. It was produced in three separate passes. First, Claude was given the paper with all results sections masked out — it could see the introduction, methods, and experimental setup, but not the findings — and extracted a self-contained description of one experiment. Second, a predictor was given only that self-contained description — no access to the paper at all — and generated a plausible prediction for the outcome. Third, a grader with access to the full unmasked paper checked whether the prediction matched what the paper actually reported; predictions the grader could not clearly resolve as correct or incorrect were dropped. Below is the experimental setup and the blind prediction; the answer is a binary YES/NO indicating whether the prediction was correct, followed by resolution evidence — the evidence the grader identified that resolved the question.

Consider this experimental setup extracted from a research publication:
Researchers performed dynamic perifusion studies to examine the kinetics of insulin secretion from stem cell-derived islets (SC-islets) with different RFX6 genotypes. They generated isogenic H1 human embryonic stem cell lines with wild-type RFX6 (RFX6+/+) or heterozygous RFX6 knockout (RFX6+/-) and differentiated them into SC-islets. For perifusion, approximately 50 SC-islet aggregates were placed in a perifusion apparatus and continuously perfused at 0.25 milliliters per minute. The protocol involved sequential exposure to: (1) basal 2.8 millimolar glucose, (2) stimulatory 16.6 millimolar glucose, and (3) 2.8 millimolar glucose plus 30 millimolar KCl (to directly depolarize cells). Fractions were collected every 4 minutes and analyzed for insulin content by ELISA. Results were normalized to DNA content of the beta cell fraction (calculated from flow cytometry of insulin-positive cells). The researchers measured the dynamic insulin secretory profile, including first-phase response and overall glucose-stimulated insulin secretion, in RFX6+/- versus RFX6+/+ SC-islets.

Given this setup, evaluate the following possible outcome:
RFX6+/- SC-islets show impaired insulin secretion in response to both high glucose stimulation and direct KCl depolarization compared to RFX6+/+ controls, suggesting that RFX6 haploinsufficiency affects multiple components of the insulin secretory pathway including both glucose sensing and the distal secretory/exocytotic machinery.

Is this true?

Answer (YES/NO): NO